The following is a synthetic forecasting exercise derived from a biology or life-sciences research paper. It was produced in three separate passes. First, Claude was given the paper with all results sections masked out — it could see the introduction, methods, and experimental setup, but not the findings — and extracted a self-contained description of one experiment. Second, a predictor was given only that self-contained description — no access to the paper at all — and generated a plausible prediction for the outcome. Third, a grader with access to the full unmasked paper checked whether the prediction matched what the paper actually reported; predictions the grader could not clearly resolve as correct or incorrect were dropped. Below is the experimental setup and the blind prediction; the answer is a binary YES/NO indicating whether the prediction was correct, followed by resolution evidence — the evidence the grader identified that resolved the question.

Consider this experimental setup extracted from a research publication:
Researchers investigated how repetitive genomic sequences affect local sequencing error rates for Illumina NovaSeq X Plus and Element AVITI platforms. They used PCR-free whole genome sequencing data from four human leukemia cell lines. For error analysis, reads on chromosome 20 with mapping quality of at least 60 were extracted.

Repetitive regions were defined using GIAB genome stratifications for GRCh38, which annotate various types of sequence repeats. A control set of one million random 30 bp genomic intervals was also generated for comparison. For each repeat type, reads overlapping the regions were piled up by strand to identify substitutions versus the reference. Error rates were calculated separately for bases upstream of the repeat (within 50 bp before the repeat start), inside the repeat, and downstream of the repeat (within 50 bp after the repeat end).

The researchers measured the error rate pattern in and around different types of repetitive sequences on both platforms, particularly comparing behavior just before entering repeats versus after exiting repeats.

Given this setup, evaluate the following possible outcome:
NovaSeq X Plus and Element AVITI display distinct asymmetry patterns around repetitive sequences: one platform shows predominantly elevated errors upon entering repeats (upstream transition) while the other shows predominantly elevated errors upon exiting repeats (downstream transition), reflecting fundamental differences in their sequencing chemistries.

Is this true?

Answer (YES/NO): NO